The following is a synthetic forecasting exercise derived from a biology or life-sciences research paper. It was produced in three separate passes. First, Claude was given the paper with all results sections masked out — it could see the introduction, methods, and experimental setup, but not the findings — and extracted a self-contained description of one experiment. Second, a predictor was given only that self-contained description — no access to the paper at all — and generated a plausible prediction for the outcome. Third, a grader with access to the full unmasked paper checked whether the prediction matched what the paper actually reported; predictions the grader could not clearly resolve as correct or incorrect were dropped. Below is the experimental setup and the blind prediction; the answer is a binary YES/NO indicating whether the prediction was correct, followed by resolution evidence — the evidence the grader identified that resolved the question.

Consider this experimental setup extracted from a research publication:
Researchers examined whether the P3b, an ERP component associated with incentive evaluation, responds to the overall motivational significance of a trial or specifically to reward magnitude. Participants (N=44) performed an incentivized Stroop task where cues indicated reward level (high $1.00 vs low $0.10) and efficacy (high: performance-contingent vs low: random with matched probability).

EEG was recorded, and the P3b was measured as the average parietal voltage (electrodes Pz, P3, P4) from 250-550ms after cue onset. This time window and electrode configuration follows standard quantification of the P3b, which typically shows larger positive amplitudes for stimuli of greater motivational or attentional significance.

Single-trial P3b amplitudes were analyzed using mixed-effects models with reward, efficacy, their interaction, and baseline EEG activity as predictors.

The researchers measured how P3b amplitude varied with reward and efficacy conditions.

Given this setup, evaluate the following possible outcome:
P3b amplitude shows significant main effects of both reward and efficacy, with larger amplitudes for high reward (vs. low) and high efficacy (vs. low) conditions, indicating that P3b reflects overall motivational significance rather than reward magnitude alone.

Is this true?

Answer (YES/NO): YES